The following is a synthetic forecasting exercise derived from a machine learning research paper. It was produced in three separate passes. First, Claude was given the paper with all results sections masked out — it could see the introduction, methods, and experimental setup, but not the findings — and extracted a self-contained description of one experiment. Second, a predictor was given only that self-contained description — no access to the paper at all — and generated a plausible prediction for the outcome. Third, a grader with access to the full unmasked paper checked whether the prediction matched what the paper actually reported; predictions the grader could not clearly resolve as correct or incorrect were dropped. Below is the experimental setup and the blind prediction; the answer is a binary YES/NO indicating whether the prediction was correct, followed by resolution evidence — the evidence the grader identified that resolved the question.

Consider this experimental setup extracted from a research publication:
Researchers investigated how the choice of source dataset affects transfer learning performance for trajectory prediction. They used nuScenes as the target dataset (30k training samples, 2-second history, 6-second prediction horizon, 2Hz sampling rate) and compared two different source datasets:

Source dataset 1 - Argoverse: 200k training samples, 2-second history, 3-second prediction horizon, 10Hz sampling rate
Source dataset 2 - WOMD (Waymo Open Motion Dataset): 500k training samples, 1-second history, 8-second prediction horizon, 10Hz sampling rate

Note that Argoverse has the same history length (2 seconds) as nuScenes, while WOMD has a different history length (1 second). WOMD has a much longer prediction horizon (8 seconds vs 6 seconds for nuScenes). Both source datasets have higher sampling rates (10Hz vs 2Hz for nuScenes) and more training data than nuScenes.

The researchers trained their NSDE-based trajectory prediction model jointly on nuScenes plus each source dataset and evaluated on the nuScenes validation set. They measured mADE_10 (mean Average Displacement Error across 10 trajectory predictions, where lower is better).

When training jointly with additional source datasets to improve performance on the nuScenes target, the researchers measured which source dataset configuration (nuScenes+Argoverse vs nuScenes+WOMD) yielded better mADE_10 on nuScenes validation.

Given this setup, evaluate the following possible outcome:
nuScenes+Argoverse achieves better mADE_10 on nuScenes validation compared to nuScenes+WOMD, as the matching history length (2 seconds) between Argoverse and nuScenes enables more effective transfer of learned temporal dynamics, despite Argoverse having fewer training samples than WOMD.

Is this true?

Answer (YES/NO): NO